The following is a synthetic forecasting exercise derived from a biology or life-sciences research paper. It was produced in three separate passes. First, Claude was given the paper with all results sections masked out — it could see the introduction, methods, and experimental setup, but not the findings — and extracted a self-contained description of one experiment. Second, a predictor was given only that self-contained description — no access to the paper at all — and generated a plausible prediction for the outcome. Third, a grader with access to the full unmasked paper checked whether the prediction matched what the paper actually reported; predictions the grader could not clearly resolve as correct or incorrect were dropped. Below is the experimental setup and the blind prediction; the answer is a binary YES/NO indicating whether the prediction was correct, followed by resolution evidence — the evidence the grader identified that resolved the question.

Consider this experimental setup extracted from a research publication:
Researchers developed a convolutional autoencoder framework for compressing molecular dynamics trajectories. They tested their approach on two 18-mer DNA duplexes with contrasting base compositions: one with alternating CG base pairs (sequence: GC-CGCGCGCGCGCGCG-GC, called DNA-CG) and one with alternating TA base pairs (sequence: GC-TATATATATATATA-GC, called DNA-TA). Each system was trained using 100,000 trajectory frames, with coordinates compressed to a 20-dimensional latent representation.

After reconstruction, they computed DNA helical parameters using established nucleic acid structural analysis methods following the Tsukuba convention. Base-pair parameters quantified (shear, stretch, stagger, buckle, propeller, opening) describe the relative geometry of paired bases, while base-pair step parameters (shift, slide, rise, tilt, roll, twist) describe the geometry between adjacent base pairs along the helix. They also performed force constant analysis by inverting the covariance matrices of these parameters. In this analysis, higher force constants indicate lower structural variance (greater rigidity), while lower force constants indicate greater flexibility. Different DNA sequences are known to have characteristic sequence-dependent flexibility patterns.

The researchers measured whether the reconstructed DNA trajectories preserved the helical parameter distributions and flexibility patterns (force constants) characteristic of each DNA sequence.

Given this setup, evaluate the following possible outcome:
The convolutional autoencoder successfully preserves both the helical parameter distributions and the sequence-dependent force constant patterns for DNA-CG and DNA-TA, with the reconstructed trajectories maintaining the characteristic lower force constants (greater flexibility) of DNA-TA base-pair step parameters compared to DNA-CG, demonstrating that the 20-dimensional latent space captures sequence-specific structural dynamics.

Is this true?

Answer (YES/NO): NO